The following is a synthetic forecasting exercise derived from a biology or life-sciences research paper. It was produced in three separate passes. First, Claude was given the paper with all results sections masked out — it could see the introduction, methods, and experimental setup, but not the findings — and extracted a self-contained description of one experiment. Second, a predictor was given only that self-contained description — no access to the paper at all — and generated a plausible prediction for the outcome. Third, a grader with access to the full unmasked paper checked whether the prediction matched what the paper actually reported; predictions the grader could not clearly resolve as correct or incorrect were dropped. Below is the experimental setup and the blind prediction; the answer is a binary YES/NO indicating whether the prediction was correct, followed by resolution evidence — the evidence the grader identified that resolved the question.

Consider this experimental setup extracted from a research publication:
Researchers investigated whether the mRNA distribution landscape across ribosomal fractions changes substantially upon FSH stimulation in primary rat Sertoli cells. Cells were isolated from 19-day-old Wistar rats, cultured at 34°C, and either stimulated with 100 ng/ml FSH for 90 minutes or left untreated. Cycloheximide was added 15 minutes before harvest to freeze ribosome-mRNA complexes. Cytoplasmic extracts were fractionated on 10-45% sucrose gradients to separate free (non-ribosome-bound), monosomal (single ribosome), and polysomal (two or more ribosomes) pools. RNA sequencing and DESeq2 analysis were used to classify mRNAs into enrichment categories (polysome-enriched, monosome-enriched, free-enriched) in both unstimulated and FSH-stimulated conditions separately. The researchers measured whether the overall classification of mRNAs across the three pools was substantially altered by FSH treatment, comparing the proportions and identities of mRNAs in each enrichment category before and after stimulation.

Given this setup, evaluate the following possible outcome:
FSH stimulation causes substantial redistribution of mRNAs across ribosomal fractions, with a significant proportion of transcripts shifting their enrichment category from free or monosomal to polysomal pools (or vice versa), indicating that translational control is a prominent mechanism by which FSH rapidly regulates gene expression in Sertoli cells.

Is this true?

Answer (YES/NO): NO